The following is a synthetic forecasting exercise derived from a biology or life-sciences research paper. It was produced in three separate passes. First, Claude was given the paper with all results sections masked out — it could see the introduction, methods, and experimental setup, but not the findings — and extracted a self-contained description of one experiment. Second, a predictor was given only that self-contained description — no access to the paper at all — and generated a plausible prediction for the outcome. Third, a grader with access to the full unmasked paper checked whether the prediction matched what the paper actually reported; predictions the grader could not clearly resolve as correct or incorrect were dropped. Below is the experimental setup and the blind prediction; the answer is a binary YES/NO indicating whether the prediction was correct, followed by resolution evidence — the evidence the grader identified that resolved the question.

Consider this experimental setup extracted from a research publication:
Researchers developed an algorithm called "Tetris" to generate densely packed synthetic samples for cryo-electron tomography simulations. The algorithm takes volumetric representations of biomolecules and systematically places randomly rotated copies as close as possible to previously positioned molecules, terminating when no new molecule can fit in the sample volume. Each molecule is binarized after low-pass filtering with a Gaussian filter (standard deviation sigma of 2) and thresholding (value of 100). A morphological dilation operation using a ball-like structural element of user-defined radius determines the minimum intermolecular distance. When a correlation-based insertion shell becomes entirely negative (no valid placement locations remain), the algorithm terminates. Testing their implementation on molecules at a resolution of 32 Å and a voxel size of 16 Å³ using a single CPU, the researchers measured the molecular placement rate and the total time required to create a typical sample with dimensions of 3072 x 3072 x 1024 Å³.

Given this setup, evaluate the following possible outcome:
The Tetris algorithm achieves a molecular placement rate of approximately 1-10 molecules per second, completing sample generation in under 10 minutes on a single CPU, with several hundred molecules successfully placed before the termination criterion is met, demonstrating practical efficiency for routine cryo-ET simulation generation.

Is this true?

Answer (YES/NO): NO